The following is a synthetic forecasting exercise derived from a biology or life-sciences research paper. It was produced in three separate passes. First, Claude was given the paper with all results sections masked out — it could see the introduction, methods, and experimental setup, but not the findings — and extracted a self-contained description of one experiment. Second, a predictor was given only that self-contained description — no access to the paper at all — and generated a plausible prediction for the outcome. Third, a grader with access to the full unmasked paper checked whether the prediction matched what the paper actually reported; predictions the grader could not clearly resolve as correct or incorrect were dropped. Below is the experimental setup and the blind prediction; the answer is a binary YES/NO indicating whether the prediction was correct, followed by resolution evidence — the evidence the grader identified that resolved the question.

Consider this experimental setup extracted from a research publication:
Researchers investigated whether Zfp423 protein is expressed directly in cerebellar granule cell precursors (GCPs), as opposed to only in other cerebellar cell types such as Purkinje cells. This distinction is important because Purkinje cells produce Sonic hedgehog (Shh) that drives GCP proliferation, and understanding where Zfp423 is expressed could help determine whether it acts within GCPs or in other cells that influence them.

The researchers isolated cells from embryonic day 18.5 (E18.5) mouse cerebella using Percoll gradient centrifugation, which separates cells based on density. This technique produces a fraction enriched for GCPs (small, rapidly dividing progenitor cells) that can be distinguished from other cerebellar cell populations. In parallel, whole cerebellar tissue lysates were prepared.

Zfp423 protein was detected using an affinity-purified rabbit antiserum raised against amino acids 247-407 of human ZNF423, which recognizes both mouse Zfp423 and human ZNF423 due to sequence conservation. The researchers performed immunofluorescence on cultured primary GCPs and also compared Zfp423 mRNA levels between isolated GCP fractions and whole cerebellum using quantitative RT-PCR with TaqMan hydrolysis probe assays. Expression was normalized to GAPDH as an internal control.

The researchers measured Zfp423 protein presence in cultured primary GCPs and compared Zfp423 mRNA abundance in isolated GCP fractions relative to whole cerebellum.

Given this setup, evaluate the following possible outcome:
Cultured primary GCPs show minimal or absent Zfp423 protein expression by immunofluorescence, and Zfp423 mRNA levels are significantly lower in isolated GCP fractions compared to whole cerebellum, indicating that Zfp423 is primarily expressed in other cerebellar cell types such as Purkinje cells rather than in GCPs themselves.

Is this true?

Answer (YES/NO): NO